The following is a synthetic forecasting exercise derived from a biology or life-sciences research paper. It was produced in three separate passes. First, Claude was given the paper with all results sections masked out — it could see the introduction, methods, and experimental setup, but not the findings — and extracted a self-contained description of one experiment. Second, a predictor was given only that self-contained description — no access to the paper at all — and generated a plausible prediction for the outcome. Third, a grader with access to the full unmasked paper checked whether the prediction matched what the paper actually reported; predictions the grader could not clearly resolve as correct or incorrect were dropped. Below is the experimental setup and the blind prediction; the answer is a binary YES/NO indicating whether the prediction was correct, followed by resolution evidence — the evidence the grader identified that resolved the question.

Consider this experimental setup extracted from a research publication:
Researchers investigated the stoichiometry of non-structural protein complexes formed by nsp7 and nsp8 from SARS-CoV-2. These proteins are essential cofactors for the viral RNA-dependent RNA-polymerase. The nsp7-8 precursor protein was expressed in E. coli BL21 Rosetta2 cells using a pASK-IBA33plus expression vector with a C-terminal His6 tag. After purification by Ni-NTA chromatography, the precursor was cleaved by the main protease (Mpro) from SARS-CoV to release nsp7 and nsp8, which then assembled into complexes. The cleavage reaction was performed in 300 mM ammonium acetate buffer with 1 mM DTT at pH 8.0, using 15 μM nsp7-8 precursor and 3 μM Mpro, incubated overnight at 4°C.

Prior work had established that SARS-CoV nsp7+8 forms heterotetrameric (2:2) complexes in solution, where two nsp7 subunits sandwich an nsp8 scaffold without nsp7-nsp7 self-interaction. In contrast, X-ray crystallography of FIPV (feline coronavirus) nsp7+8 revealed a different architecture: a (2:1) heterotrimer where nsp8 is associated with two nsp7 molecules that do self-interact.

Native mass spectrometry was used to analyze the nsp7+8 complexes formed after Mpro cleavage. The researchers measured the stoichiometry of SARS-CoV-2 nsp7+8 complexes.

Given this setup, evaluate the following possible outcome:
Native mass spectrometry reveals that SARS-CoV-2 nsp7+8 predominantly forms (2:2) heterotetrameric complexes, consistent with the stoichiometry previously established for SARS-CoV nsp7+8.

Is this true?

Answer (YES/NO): YES